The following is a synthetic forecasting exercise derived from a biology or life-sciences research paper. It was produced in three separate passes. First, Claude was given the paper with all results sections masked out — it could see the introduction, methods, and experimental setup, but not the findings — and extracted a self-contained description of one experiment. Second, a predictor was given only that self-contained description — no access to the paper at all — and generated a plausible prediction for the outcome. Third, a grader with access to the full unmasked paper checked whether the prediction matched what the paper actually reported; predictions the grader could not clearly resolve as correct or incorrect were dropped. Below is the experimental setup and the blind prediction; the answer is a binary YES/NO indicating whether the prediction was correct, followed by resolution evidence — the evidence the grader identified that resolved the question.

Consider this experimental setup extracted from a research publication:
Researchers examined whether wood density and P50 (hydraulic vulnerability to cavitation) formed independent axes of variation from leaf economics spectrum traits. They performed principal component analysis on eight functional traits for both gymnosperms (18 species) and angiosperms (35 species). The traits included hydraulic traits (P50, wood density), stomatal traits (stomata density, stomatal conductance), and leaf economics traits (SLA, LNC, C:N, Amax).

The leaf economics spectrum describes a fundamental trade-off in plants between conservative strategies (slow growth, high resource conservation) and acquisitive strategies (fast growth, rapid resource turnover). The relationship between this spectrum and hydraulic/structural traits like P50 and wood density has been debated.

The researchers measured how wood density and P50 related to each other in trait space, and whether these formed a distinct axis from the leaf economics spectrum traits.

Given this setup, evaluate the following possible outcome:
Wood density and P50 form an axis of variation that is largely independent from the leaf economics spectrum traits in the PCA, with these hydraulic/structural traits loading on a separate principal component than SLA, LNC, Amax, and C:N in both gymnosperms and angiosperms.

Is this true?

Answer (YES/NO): YES